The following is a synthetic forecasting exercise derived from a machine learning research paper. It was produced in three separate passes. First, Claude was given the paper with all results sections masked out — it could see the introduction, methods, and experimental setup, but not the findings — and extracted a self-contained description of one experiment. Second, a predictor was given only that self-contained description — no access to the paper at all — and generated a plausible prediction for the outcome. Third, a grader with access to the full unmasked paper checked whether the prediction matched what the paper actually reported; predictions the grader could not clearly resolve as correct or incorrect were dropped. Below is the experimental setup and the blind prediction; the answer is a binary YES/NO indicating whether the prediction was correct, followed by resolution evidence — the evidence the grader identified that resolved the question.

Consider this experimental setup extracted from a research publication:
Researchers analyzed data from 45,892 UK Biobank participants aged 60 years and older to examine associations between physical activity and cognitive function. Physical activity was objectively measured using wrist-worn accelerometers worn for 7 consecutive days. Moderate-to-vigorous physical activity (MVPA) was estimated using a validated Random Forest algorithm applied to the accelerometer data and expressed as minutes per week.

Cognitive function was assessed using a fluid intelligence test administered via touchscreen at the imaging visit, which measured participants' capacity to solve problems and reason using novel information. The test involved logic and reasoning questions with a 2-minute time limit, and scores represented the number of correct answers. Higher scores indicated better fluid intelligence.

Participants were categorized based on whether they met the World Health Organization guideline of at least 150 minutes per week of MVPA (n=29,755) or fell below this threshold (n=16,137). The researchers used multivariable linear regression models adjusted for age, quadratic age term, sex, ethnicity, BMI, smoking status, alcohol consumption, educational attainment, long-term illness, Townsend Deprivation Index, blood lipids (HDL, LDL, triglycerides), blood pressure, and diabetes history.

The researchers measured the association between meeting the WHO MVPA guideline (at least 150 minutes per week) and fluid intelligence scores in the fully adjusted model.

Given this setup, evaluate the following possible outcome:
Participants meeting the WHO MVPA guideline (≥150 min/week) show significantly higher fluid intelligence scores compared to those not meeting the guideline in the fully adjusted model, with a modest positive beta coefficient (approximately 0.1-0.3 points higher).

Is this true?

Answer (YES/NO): NO